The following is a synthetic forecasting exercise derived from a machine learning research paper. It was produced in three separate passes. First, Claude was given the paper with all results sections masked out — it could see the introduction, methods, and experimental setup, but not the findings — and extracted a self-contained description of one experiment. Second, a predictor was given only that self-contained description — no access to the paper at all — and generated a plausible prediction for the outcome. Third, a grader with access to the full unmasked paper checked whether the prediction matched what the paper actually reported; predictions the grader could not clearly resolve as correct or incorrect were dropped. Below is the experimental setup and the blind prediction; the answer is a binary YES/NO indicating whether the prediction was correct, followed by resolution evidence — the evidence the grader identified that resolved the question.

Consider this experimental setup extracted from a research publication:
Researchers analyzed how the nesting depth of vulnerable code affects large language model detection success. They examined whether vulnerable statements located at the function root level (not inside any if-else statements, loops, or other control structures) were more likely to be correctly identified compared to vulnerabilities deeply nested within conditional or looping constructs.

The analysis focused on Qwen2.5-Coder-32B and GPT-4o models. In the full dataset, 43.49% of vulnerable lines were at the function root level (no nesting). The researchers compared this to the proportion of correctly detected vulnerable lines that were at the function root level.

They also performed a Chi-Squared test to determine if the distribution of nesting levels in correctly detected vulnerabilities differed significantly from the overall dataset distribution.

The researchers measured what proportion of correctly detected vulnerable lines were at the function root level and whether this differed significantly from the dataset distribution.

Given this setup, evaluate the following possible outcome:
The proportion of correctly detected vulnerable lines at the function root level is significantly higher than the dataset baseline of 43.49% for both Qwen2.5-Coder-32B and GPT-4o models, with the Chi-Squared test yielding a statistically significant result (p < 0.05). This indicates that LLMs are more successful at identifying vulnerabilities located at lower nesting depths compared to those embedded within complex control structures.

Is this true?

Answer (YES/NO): YES